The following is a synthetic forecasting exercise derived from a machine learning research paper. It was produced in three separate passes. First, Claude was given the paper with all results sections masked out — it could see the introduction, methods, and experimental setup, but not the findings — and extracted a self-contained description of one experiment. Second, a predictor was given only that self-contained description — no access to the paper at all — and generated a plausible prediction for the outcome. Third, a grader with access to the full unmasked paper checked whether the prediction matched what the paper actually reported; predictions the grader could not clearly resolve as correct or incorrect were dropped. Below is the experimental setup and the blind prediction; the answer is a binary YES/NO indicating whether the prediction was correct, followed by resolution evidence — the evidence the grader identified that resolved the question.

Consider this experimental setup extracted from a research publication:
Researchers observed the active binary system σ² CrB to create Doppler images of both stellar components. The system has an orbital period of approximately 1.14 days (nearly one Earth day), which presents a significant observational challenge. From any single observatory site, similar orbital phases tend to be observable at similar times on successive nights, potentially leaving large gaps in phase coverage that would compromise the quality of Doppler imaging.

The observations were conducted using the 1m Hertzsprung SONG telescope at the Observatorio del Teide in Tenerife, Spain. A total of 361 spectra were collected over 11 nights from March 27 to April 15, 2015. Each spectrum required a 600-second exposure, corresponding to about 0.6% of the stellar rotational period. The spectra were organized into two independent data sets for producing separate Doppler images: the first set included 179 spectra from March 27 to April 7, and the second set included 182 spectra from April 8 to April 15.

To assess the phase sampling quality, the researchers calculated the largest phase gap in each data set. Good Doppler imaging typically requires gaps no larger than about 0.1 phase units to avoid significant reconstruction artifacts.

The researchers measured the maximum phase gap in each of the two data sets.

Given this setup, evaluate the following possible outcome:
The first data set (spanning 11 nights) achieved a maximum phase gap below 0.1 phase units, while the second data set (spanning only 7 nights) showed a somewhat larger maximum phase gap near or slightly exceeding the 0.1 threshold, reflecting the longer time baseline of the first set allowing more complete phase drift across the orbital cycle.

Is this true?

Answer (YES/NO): NO